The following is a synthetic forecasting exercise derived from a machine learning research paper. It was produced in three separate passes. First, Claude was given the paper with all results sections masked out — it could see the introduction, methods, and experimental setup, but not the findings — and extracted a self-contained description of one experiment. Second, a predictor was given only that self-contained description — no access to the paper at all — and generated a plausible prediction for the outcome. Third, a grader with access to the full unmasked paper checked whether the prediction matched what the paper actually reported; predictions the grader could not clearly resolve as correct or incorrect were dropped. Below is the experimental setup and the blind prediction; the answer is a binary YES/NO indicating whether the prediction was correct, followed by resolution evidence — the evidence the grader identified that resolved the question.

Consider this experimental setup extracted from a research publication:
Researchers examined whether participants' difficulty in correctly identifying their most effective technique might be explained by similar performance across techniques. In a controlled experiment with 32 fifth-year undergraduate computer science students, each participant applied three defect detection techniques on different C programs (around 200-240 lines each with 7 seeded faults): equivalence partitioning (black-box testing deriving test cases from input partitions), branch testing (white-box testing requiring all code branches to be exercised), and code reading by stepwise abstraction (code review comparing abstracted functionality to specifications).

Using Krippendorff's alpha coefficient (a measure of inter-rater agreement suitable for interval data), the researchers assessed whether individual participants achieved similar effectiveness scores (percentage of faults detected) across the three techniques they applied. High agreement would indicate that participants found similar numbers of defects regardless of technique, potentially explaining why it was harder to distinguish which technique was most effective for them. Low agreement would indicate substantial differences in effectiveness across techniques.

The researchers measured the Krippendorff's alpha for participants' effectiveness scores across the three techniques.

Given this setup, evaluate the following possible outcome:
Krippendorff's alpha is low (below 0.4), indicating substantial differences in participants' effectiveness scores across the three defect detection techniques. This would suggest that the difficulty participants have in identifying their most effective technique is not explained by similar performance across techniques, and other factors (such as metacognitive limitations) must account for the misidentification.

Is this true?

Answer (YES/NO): YES